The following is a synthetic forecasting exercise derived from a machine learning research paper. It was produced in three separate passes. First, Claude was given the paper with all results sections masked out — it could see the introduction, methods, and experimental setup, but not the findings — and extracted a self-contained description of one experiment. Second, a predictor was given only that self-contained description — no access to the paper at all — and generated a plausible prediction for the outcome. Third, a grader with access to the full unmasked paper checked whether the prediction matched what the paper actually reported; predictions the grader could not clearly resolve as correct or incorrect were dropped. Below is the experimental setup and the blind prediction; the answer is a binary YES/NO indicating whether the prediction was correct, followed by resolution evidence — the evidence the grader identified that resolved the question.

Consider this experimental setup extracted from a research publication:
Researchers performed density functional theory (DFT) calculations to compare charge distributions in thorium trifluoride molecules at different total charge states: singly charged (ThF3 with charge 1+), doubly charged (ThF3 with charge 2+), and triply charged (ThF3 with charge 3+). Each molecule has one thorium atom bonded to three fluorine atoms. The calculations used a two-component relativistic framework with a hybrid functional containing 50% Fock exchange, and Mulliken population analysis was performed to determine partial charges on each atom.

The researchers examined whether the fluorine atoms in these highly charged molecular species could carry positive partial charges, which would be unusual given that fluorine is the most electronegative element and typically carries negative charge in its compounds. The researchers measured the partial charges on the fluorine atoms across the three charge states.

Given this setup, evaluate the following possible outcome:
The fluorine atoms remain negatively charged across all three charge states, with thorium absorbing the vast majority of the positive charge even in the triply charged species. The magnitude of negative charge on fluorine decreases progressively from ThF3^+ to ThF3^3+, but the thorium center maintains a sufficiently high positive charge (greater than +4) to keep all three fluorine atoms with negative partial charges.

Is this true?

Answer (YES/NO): NO